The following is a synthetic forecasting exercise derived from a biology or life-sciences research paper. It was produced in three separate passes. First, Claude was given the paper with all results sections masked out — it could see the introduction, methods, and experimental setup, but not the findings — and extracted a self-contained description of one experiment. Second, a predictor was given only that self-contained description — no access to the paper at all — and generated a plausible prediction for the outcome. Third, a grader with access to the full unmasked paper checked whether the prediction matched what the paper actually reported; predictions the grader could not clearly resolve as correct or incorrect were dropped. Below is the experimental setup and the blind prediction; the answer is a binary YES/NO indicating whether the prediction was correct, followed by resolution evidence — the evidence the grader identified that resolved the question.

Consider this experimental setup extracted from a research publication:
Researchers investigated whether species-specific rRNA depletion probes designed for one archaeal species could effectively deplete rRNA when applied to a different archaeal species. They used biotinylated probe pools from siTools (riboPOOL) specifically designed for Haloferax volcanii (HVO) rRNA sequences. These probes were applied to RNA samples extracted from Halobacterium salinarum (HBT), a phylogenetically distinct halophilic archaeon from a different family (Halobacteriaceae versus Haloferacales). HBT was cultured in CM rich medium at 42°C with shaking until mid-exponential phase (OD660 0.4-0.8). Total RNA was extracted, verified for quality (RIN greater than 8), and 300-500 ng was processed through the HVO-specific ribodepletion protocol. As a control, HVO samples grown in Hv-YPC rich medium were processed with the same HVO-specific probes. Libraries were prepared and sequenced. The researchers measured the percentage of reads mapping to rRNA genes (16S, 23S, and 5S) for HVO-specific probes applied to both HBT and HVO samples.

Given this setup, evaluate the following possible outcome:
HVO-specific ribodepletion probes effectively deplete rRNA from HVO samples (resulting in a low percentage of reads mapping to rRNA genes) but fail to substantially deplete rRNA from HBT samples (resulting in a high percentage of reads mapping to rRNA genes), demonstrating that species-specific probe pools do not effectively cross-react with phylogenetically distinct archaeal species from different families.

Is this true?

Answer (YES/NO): YES